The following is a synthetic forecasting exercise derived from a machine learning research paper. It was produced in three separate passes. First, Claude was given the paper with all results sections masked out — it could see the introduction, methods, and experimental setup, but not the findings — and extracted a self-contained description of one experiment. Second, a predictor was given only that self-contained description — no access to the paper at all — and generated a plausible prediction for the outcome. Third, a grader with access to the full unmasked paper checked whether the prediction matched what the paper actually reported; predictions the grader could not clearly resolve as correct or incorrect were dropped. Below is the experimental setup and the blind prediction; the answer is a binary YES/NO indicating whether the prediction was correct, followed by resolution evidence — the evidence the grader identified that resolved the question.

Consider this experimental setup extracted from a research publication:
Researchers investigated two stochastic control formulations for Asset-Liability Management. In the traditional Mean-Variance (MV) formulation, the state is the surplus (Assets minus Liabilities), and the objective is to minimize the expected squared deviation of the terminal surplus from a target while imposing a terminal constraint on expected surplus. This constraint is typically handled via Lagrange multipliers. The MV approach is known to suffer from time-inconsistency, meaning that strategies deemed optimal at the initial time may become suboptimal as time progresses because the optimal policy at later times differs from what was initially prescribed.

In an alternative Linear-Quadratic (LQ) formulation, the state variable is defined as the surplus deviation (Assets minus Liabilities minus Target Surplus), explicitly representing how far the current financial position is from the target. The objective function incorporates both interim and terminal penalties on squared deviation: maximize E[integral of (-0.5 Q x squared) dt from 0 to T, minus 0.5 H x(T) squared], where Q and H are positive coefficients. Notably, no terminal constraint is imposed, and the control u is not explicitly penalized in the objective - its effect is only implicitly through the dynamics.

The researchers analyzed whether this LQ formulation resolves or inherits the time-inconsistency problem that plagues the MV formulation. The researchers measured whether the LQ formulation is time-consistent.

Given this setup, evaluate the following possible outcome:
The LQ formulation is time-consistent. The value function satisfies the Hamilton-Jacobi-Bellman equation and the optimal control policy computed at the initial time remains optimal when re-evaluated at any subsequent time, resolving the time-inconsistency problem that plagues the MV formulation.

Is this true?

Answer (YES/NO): YES